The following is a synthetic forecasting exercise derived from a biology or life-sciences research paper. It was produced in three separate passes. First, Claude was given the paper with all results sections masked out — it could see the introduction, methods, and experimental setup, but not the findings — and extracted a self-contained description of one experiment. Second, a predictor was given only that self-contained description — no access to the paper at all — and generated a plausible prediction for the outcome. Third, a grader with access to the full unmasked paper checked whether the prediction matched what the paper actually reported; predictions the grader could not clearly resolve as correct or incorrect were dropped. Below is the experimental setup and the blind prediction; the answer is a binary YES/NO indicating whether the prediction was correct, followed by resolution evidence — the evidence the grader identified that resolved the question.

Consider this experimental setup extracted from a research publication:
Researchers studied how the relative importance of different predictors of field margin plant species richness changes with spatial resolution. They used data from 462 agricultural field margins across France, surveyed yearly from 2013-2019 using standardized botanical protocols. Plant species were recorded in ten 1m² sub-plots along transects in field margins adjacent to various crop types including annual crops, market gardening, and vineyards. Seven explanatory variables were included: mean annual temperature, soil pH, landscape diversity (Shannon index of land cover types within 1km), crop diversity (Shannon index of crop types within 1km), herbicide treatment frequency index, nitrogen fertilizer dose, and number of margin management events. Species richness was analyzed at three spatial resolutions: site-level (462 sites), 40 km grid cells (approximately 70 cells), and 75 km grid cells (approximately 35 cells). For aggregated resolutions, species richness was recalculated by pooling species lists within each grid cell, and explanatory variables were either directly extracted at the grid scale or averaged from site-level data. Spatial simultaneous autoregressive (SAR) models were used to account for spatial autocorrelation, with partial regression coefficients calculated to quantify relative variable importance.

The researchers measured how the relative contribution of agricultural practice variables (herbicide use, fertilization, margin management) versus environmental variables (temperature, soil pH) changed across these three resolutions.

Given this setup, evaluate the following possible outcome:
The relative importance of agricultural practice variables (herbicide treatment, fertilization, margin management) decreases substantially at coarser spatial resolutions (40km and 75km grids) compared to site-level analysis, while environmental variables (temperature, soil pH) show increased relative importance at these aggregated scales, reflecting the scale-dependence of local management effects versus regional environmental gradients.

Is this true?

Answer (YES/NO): NO